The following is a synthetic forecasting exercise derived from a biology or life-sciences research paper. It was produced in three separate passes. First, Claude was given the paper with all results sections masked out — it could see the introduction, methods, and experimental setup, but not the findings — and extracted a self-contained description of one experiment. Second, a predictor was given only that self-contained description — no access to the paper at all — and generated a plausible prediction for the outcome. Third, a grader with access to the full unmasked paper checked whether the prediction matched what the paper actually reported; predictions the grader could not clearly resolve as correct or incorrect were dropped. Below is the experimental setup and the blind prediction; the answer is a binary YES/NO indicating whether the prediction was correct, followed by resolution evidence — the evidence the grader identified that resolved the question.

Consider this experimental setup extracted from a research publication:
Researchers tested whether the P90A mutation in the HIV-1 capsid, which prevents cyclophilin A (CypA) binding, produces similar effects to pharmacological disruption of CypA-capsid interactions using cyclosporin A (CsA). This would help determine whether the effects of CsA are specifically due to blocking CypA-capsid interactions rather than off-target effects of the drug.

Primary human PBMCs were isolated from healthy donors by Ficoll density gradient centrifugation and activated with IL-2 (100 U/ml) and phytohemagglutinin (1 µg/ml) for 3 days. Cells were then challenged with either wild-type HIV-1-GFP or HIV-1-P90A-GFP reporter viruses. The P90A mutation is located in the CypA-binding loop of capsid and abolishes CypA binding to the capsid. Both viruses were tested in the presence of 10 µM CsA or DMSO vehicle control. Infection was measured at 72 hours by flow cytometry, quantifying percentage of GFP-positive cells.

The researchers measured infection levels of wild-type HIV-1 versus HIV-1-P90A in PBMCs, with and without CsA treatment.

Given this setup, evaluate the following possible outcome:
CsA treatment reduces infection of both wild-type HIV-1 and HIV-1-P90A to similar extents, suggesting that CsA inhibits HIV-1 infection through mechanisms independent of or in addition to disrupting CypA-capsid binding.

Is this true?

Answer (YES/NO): NO